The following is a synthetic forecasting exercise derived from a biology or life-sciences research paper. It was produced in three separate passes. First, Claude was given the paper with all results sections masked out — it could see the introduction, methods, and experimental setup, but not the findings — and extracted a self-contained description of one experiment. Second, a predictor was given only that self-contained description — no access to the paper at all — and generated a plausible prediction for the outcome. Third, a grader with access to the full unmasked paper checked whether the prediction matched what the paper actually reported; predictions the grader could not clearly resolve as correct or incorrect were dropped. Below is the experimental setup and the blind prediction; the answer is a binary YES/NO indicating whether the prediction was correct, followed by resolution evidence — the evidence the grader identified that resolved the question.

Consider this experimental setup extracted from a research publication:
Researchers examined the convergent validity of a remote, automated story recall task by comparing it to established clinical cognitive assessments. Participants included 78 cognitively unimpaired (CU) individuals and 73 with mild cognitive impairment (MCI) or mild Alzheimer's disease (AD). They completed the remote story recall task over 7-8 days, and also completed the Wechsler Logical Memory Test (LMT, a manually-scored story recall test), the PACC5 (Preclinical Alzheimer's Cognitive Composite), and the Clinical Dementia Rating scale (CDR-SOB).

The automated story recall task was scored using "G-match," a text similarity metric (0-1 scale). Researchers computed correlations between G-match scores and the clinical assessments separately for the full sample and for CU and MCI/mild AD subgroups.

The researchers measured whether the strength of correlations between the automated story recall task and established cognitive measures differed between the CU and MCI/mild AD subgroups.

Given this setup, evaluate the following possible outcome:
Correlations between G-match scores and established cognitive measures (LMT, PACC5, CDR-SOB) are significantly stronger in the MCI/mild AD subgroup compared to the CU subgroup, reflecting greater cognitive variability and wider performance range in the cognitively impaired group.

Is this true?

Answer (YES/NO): NO